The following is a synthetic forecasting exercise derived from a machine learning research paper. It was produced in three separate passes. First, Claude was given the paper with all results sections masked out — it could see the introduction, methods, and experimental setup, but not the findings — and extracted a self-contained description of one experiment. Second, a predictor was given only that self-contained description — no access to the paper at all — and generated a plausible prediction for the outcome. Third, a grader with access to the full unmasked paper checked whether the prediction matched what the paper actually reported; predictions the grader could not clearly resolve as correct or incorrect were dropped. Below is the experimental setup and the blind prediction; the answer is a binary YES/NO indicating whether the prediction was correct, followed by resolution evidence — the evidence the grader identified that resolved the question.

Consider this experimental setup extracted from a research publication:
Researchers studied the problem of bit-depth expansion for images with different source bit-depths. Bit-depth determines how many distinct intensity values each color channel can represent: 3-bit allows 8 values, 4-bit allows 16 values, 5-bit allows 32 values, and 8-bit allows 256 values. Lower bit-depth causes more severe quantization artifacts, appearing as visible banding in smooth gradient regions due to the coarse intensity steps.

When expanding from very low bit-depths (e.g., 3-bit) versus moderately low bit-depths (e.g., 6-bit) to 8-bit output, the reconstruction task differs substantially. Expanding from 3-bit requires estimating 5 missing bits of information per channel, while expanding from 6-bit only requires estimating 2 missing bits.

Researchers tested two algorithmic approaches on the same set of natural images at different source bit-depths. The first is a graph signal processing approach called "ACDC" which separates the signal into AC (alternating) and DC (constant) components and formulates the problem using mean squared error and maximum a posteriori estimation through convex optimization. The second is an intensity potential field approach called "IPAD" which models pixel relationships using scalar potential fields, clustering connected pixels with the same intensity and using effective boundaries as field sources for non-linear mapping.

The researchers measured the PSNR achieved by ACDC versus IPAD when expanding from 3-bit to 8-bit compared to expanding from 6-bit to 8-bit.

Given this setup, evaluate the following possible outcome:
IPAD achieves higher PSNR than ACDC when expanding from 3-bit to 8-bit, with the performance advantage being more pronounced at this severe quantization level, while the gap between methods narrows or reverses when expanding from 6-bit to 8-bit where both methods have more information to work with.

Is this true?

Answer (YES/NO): YES